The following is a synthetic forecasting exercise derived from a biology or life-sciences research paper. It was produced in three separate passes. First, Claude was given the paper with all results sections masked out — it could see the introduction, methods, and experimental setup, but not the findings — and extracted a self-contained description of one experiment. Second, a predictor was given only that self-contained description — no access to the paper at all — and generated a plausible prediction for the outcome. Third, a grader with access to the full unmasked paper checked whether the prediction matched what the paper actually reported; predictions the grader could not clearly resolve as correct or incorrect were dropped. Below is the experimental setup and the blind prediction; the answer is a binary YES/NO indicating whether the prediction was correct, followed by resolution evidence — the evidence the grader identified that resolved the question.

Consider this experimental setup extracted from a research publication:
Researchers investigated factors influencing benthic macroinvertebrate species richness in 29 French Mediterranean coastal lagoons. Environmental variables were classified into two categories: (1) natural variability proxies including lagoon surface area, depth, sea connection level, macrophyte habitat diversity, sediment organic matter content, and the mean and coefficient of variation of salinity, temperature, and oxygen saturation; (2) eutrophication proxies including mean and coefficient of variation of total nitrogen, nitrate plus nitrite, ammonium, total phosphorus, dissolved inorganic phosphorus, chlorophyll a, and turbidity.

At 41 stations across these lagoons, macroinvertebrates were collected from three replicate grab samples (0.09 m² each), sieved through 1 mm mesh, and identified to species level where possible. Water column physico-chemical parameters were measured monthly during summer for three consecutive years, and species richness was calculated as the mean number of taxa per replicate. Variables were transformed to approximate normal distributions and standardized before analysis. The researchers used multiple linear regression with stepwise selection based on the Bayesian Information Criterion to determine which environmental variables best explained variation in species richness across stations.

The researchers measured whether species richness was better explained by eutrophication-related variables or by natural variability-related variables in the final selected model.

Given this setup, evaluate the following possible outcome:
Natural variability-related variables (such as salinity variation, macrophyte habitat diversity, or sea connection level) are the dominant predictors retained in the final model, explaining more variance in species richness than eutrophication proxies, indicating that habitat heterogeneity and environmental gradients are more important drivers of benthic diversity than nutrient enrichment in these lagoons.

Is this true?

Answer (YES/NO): NO